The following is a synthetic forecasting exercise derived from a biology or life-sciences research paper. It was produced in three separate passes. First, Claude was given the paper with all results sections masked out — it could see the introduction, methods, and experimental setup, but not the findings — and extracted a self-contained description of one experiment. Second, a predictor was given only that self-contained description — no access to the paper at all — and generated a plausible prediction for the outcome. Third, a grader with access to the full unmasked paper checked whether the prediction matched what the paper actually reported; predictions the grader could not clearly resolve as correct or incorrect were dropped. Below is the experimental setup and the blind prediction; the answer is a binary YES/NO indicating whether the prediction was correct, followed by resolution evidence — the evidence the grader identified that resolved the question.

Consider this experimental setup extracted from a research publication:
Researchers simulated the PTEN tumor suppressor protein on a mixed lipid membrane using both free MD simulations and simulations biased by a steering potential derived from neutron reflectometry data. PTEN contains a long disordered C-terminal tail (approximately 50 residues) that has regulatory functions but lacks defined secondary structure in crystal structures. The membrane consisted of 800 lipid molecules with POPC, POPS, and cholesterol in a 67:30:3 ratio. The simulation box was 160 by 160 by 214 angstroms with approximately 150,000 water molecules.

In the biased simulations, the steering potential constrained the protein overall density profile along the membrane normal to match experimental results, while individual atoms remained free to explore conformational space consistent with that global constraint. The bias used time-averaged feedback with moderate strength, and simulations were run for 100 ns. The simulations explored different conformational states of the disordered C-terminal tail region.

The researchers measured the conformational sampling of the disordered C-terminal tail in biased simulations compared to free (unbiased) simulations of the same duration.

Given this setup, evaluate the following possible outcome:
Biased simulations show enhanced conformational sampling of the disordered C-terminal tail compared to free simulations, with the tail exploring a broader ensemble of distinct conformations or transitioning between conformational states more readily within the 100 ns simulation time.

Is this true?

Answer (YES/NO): YES